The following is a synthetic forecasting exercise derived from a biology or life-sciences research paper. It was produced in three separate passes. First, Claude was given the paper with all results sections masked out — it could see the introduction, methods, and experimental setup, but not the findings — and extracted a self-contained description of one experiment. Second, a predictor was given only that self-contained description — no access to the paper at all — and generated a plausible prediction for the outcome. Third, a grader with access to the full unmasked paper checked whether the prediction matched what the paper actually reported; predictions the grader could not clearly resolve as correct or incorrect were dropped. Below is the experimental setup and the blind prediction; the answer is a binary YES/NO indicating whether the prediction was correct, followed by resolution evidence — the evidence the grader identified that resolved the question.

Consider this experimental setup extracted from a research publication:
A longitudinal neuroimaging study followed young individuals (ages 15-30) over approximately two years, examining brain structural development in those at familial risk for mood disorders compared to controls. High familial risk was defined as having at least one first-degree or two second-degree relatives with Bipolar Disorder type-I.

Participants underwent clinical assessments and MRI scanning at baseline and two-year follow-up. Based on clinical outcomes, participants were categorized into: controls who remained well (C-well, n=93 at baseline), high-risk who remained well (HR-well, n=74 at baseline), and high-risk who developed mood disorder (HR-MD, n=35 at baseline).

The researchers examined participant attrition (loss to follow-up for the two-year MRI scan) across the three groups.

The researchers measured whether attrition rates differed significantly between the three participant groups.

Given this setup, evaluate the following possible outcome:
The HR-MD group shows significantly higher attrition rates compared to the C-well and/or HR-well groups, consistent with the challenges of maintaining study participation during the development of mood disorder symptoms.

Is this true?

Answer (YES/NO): NO